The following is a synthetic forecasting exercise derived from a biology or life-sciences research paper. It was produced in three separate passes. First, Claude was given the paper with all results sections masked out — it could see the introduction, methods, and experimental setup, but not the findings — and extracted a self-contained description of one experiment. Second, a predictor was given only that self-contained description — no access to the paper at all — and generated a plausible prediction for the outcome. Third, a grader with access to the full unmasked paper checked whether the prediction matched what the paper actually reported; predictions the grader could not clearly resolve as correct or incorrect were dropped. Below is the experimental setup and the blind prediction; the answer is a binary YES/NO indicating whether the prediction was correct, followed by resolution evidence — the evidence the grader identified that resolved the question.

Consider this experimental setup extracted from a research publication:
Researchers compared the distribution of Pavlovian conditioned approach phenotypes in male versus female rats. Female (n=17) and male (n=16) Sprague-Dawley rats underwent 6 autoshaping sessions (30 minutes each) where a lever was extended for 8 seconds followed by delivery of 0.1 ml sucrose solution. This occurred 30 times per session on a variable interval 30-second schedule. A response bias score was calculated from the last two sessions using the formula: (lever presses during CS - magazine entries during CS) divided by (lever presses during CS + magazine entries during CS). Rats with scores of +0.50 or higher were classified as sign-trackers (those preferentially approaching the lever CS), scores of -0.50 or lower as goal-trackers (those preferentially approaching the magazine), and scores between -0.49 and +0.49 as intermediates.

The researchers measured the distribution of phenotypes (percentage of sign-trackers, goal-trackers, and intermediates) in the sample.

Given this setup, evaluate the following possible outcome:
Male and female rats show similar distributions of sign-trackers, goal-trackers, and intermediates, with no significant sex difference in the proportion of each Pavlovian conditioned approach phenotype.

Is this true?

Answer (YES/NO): YES